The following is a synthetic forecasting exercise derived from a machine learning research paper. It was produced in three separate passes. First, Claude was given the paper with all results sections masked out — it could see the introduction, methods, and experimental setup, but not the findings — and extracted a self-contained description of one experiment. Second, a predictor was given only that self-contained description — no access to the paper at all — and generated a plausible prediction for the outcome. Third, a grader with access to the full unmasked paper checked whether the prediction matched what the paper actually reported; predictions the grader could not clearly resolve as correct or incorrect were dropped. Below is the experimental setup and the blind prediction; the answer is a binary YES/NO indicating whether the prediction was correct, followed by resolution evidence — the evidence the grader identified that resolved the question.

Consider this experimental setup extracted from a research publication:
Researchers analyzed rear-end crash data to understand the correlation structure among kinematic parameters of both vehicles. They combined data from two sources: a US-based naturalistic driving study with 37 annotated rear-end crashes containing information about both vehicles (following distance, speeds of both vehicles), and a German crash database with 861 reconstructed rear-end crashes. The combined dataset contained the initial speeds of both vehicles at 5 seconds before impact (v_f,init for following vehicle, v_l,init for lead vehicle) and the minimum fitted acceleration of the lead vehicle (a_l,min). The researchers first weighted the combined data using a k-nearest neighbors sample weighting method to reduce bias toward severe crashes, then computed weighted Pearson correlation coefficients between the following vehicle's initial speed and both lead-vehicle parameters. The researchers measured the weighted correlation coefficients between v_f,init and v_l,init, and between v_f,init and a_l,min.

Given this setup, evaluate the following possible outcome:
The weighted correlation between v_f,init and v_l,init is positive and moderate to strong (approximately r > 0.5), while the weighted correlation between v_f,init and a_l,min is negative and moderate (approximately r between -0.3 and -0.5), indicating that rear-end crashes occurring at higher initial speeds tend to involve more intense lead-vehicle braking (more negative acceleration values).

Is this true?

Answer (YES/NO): NO